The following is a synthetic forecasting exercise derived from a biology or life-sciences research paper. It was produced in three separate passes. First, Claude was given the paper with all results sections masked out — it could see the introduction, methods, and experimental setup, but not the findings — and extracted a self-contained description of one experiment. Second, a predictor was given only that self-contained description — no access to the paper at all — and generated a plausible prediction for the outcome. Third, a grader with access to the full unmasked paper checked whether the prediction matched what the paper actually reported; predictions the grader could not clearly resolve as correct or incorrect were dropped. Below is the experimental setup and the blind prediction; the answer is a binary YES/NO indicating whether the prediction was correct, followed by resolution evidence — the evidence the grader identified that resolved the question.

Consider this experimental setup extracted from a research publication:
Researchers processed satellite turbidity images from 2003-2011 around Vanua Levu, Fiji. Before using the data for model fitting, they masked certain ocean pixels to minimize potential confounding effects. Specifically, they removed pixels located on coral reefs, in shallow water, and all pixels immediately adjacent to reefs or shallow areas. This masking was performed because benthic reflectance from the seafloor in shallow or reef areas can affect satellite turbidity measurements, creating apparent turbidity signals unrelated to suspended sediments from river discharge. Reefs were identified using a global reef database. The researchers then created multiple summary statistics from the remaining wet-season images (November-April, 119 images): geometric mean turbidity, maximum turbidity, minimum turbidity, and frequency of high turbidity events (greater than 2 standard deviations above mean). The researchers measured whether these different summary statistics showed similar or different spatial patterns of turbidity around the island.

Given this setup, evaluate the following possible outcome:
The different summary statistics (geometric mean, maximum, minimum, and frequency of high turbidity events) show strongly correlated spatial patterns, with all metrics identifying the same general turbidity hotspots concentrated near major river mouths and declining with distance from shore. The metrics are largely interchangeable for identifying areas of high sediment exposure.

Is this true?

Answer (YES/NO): YES